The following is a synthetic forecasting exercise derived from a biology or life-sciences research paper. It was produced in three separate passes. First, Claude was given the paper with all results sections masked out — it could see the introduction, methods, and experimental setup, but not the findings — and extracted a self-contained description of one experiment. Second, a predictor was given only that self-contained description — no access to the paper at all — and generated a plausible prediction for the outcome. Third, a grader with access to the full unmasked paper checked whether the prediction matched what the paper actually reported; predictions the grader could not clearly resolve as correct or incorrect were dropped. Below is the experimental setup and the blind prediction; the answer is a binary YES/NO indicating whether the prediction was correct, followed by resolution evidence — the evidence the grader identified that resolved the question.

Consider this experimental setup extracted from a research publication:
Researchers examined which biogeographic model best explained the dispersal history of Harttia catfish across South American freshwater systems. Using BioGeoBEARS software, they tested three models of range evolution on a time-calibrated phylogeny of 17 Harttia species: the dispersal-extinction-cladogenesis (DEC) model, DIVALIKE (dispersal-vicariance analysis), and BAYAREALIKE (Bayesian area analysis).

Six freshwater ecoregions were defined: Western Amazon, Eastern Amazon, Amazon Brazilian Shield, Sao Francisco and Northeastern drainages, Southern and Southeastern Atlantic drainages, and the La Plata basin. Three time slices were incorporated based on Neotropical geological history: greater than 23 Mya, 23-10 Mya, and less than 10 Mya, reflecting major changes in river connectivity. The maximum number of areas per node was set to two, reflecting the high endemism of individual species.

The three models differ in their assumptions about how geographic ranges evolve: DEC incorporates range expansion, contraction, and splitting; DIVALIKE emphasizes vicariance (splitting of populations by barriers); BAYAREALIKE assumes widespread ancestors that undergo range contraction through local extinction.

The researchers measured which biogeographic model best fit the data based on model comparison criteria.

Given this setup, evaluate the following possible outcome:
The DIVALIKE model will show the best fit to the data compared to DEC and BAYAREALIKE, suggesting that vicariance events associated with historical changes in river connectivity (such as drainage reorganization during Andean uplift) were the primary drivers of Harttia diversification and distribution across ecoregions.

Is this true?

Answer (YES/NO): YES